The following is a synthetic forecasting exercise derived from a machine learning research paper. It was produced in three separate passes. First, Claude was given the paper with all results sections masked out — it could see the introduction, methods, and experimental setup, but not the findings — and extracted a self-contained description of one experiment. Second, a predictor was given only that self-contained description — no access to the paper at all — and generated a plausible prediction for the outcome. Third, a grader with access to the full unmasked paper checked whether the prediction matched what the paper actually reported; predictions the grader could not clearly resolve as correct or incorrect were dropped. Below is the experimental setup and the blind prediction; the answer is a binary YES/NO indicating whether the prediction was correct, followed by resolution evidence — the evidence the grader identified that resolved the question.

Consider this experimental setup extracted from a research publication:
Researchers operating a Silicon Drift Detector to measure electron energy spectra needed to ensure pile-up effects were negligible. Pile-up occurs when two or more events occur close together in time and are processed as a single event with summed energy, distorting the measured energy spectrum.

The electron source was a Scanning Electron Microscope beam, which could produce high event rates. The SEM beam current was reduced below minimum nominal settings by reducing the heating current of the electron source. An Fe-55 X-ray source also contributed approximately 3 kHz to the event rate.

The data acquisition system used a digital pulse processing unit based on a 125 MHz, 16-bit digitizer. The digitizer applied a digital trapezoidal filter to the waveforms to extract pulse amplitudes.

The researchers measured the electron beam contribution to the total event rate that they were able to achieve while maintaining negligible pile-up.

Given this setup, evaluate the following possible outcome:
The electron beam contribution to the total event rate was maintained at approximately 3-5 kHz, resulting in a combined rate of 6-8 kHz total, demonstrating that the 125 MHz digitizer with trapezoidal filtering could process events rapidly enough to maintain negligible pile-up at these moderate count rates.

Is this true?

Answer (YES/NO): NO